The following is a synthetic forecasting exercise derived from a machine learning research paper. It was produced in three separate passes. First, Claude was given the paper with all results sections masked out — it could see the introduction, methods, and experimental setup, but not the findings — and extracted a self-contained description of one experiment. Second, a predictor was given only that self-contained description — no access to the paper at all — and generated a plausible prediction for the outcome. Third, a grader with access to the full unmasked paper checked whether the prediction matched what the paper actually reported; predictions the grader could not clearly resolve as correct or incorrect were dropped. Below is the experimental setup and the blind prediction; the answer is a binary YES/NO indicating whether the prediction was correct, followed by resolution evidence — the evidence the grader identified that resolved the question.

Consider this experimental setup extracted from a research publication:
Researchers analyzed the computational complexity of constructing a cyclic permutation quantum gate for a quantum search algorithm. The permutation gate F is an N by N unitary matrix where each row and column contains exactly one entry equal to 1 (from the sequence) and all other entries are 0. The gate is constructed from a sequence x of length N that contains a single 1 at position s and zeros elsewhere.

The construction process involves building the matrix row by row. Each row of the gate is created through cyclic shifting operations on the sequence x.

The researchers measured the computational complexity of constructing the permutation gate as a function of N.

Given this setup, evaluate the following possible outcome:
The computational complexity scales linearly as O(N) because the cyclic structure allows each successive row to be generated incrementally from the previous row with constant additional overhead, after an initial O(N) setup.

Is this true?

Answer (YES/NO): NO